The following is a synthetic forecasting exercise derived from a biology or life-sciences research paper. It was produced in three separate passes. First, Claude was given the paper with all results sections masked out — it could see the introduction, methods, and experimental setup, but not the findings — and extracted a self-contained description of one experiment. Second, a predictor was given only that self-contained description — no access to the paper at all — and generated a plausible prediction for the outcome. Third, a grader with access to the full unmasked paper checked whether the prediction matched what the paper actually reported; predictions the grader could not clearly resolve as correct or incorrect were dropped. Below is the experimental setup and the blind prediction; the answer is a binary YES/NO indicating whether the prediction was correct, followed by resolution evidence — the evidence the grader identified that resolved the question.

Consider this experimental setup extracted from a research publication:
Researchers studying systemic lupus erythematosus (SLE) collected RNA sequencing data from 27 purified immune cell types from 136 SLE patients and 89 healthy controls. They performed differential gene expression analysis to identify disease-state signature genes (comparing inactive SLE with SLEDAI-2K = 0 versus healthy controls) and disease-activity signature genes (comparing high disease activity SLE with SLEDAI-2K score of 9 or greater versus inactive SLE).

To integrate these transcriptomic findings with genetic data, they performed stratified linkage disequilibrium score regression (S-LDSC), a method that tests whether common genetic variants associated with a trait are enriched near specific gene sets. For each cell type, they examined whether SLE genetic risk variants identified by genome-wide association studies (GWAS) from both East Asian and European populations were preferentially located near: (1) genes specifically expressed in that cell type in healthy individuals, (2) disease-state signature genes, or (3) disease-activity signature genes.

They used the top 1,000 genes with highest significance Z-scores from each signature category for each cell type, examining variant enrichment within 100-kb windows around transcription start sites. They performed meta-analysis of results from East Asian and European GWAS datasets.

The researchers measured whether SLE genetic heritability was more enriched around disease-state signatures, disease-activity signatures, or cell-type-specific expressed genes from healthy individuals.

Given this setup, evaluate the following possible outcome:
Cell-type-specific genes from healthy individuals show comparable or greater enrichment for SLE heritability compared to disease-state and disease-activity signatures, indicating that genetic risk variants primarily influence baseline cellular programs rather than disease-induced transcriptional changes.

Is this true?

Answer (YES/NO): NO